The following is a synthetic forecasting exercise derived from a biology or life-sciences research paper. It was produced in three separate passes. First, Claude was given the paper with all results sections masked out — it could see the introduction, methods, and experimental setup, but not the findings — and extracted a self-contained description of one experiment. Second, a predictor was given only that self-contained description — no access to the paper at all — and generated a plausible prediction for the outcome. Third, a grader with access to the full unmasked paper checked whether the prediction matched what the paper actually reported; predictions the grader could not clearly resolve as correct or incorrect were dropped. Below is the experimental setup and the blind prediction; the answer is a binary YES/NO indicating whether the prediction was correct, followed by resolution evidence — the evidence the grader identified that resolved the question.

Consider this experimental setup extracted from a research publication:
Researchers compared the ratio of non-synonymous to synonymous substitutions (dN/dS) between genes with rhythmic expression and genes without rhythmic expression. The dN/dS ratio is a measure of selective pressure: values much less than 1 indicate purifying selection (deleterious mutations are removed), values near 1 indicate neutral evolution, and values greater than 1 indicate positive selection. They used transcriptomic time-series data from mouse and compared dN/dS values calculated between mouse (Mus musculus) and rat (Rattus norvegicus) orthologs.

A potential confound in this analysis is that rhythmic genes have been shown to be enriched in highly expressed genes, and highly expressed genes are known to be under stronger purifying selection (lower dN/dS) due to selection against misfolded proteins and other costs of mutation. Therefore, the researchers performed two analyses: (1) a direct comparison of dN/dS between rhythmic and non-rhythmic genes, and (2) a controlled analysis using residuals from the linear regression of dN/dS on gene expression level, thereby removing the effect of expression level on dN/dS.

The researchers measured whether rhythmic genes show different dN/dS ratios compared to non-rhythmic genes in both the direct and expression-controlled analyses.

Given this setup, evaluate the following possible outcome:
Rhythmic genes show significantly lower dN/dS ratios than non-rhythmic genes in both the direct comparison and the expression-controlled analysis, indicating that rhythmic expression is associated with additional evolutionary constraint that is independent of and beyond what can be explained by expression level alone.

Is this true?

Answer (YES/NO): YES